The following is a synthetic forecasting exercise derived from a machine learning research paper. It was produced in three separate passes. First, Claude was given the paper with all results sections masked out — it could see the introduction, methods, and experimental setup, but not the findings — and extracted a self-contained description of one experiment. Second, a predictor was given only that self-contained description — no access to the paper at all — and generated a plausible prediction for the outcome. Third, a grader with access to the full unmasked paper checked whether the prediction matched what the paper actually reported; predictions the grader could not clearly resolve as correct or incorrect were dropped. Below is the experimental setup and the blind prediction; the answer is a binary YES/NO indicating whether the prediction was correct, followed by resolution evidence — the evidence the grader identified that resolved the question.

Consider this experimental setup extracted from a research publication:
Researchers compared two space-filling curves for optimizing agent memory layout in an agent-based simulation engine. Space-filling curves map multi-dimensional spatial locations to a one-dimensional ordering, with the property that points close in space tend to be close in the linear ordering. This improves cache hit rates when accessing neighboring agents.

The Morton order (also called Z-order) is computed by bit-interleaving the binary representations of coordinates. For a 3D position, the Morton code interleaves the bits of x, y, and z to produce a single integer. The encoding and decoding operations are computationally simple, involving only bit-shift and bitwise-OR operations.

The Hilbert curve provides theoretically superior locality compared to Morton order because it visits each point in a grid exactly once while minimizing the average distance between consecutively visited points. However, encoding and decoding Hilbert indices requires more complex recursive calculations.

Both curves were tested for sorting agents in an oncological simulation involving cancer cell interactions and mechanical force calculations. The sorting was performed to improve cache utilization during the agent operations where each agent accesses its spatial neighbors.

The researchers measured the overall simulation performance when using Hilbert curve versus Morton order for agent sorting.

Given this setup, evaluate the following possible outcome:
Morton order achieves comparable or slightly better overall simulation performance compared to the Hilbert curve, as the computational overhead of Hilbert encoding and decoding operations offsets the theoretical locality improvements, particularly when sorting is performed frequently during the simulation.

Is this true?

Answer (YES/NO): NO